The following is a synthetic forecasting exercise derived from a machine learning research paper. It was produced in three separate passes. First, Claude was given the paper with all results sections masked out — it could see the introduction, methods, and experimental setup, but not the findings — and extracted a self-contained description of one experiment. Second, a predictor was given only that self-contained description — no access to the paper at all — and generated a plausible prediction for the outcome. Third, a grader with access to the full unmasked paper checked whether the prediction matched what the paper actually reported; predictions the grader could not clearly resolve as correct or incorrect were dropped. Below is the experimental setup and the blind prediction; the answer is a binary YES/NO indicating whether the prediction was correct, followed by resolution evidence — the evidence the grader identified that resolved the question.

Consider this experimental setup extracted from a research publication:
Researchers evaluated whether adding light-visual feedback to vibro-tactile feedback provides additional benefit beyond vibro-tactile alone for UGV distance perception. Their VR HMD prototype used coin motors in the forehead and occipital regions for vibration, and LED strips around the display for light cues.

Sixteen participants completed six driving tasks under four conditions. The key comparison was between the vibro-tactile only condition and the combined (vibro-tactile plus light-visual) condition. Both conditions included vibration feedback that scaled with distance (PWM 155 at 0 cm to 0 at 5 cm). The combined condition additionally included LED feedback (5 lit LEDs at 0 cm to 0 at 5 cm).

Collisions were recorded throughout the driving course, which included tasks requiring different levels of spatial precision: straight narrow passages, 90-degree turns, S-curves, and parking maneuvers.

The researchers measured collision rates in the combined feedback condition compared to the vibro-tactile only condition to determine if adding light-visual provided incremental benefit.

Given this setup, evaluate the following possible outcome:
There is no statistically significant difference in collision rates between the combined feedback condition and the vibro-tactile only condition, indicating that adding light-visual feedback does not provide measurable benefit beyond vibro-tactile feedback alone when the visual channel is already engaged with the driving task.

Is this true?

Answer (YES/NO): YES